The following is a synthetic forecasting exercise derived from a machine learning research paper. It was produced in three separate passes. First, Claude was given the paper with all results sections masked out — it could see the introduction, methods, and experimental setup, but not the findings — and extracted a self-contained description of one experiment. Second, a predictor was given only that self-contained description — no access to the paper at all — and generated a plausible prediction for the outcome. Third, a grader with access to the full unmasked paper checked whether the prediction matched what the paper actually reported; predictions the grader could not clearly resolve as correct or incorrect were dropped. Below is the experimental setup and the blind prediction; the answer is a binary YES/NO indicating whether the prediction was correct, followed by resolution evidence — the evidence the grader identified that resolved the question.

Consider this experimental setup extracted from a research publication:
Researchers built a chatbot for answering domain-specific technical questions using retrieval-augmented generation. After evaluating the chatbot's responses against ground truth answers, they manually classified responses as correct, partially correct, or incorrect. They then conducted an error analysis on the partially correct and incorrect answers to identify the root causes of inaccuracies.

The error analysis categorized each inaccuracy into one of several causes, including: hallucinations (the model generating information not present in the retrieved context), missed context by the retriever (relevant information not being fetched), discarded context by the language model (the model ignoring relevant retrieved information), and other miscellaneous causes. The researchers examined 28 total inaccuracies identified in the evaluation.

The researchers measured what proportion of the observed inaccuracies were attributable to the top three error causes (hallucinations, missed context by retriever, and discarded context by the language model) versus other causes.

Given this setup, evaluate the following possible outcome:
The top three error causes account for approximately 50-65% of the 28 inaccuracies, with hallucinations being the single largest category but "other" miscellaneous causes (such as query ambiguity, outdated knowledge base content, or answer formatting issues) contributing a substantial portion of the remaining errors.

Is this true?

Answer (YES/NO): NO